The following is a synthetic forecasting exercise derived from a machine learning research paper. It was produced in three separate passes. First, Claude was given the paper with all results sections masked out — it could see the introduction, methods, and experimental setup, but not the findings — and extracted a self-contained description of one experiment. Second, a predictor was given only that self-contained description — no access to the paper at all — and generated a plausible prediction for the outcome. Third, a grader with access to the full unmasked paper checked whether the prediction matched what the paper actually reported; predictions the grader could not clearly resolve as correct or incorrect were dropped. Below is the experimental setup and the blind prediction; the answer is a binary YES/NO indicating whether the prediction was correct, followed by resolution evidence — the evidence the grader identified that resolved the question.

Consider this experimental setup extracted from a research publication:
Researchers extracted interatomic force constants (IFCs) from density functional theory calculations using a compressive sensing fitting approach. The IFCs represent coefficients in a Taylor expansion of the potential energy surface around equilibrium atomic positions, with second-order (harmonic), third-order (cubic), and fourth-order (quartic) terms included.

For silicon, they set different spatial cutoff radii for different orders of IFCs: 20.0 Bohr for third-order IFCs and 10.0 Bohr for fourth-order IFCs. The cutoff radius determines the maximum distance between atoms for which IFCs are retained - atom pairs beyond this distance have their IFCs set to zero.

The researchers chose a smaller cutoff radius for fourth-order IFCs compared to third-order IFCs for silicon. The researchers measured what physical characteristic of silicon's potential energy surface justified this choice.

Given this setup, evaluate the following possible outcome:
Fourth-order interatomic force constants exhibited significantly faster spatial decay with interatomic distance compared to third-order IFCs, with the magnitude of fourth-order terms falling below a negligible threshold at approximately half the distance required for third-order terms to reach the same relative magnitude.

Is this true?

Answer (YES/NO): NO